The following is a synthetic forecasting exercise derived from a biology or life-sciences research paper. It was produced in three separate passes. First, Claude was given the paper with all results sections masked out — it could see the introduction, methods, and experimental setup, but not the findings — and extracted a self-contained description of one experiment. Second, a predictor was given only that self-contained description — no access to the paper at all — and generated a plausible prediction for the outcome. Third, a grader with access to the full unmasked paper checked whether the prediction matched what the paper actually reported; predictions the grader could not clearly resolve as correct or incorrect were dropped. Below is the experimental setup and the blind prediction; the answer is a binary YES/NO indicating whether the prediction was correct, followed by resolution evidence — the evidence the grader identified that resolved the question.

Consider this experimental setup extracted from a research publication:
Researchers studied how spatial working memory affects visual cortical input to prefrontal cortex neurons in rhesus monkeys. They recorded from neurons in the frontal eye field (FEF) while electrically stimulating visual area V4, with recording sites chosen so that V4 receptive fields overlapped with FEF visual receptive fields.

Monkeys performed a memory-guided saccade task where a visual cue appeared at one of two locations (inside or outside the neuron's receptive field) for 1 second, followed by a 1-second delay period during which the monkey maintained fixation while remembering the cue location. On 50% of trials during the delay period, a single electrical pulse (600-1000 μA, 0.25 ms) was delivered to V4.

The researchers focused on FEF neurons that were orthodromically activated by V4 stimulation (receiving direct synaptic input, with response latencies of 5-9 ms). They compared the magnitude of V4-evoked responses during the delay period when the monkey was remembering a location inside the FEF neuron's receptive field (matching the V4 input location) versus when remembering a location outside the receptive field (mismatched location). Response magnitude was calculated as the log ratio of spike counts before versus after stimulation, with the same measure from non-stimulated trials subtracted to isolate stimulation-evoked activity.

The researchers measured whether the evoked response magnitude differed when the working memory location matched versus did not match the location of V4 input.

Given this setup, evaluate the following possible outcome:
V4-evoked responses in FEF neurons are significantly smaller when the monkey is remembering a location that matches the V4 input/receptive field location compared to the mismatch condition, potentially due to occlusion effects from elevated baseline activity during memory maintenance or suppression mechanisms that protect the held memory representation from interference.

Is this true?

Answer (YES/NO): NO